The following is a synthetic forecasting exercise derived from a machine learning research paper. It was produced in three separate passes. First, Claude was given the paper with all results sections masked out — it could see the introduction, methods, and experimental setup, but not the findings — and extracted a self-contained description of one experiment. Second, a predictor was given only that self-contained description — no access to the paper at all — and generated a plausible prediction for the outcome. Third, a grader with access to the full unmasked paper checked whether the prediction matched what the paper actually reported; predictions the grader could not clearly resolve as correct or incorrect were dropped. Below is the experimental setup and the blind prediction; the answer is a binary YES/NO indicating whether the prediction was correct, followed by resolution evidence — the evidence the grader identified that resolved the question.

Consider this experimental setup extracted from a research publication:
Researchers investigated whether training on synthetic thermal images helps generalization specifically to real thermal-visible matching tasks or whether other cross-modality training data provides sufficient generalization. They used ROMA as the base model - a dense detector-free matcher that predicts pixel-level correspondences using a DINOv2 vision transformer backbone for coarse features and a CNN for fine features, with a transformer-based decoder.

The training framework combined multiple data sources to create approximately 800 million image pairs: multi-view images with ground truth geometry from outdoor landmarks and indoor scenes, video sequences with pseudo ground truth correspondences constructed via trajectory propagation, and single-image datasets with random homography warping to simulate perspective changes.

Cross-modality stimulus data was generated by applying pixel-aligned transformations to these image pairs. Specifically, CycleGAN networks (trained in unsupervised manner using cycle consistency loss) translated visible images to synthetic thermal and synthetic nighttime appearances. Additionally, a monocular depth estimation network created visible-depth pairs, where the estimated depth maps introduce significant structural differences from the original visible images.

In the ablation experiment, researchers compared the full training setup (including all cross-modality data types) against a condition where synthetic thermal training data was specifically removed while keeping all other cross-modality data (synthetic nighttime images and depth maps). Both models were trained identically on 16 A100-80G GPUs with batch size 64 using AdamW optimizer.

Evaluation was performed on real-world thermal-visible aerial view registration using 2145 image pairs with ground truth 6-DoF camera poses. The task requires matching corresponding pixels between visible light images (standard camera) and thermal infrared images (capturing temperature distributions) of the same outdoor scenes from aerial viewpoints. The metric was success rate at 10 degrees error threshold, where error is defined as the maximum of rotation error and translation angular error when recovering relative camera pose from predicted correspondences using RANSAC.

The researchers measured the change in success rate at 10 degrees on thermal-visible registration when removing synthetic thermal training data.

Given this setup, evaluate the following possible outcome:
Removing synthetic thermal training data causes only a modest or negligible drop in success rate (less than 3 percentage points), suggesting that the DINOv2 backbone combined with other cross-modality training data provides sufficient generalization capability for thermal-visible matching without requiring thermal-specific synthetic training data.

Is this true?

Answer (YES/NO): NO